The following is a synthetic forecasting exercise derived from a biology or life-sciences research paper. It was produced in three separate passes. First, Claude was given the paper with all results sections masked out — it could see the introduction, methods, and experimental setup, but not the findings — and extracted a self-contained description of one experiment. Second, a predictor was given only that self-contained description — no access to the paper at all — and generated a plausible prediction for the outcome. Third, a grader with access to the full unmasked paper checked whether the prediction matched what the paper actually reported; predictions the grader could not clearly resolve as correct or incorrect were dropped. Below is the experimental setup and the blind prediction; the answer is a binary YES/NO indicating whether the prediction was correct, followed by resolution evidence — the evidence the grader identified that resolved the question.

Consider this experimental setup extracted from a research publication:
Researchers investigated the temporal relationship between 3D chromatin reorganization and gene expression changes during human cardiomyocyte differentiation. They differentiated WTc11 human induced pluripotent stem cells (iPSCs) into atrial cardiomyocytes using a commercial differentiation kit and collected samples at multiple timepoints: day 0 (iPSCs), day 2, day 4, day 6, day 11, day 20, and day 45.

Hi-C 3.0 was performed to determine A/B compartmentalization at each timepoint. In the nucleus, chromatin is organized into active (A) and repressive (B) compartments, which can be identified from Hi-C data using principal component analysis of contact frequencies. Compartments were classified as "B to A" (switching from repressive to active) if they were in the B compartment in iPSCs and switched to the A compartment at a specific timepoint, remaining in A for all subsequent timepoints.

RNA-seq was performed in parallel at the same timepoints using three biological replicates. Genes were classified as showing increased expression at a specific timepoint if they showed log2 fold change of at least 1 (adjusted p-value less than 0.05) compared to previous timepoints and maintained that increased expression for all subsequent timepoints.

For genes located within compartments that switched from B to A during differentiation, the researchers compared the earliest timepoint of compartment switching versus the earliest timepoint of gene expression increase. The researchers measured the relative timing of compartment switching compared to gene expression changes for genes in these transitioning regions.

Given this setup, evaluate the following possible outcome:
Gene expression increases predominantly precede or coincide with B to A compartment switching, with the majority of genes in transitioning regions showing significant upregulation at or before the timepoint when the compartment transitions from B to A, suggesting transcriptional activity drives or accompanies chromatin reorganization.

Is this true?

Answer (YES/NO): NO